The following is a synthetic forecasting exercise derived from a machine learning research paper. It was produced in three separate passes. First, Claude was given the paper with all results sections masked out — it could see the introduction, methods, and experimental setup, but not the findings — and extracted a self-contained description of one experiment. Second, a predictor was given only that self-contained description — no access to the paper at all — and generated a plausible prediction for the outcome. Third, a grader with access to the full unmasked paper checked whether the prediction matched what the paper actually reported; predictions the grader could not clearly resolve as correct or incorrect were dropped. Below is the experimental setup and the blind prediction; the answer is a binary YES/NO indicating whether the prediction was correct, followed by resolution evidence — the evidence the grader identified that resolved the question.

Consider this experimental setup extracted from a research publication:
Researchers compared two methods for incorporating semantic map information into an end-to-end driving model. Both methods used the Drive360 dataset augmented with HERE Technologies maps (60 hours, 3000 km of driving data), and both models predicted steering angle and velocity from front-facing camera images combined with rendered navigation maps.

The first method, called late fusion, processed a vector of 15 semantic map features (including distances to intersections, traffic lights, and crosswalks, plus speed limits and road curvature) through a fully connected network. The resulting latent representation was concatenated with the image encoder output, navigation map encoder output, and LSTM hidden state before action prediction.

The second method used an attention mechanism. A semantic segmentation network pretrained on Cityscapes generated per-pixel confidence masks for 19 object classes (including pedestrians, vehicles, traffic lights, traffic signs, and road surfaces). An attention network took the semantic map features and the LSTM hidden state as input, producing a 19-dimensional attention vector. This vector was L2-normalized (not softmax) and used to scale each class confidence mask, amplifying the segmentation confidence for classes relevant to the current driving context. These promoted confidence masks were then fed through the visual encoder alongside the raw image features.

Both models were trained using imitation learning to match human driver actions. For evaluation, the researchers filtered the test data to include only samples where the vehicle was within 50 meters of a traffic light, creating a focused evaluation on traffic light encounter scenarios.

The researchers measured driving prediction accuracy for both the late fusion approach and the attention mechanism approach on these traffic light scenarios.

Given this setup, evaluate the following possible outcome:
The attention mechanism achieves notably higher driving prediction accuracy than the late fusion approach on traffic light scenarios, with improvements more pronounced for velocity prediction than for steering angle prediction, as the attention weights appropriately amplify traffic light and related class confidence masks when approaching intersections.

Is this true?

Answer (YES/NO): YES